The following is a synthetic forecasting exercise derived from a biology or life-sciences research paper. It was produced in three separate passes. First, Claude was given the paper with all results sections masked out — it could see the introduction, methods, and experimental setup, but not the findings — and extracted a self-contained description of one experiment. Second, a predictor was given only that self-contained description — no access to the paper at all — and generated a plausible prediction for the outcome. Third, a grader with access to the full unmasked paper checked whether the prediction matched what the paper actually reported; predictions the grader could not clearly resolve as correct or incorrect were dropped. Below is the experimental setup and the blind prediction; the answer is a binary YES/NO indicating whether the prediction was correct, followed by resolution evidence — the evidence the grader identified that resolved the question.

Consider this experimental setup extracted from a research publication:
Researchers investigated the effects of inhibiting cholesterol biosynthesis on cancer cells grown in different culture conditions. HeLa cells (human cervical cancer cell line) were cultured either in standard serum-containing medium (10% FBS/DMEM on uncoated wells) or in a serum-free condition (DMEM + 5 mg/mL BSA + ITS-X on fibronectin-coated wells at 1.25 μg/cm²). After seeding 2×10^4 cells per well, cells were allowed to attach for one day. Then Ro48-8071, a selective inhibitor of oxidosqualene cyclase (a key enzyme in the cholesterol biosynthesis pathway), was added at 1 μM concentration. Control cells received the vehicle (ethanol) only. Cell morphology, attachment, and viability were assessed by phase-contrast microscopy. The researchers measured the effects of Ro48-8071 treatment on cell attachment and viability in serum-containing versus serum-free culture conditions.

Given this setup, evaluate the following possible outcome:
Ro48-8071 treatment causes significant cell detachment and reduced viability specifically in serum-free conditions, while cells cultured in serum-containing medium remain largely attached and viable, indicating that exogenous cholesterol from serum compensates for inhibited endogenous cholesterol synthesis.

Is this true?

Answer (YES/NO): YES